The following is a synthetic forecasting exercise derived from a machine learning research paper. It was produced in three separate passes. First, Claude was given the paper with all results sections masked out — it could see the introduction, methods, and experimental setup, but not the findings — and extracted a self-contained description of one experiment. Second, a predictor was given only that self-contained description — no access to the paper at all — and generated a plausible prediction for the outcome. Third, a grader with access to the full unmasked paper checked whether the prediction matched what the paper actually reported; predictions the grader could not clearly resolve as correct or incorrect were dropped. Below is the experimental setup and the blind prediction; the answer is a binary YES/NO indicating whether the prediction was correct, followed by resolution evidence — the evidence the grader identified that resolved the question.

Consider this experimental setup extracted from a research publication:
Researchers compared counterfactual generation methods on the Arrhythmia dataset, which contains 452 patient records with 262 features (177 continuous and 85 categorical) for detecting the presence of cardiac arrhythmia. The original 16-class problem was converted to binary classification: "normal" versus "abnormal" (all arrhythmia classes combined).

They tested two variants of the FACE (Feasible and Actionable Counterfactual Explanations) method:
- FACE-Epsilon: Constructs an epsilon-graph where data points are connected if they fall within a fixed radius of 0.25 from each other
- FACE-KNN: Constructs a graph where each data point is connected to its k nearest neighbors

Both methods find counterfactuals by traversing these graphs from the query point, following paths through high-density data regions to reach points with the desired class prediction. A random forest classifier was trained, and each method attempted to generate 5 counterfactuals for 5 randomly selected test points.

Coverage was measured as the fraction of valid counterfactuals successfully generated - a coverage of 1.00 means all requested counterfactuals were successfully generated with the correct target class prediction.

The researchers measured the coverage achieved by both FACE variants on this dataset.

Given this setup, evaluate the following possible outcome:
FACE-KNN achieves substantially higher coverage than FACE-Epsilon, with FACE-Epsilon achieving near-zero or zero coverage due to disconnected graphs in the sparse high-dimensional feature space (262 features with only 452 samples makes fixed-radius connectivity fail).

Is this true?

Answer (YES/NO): NO